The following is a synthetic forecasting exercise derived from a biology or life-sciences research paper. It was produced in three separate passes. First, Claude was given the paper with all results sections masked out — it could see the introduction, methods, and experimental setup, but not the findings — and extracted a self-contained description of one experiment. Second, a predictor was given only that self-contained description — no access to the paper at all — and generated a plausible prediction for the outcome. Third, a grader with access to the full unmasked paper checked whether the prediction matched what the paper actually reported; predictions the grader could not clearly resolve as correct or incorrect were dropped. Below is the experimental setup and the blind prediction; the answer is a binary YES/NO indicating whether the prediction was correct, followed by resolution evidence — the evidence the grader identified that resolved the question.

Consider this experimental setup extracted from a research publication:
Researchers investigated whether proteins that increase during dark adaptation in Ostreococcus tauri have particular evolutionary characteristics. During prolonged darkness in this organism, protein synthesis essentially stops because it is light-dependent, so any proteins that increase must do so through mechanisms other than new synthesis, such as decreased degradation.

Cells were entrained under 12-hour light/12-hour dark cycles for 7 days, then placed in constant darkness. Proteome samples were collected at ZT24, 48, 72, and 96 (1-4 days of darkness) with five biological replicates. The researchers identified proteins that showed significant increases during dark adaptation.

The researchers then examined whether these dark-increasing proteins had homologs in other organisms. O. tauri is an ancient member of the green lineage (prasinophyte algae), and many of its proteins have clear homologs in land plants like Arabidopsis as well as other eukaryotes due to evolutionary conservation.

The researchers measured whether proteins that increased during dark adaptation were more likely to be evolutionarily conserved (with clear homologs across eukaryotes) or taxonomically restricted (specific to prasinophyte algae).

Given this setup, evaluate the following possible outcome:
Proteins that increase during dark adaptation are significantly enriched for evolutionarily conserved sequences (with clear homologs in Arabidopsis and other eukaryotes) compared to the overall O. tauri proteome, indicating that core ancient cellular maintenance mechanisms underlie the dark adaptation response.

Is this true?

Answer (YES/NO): NO